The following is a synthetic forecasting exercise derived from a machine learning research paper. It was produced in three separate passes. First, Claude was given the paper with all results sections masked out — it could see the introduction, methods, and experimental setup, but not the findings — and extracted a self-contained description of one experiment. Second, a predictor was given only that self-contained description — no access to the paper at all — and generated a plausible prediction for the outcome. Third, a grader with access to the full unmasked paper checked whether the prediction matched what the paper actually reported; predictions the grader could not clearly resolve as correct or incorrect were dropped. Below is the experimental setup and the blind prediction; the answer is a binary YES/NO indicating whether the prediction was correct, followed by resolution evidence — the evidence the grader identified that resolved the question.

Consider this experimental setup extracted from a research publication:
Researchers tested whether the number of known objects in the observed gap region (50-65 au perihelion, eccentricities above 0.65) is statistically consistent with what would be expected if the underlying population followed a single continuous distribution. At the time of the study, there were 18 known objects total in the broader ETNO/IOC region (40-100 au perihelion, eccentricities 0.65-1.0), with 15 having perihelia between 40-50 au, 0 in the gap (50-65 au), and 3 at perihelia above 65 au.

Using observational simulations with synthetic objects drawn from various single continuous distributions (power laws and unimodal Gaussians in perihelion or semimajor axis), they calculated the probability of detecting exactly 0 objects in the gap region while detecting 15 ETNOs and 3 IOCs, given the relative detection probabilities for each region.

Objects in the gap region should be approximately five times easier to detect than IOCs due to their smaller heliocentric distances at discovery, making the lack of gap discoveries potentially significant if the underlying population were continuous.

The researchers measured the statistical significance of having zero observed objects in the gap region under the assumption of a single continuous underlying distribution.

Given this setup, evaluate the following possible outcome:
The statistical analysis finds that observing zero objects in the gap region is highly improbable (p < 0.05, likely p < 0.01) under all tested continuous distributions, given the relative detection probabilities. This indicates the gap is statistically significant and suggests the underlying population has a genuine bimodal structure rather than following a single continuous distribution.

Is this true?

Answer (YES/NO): YES